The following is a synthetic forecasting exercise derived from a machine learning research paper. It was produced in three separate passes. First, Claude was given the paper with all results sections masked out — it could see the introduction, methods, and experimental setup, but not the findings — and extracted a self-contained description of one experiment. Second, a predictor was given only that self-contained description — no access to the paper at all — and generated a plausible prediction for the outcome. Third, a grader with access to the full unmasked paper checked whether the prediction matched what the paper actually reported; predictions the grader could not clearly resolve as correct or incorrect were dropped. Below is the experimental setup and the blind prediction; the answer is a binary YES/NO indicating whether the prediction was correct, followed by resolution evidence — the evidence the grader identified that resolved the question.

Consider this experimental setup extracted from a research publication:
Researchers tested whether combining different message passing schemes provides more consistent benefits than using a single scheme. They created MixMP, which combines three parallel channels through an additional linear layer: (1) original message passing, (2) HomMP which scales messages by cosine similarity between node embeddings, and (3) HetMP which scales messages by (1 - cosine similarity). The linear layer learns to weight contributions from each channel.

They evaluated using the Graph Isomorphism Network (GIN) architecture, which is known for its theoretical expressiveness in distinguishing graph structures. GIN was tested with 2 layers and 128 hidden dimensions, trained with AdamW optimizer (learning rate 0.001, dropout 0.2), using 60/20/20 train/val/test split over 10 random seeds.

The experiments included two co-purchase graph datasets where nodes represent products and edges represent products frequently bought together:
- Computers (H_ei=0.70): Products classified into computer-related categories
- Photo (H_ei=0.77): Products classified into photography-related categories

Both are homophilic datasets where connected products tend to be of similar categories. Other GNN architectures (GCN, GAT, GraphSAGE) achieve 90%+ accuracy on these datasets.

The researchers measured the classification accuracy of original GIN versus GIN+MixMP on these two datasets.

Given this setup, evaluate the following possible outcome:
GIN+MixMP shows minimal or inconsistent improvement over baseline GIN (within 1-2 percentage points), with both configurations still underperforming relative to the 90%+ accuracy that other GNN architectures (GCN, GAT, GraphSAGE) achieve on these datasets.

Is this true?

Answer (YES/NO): NO